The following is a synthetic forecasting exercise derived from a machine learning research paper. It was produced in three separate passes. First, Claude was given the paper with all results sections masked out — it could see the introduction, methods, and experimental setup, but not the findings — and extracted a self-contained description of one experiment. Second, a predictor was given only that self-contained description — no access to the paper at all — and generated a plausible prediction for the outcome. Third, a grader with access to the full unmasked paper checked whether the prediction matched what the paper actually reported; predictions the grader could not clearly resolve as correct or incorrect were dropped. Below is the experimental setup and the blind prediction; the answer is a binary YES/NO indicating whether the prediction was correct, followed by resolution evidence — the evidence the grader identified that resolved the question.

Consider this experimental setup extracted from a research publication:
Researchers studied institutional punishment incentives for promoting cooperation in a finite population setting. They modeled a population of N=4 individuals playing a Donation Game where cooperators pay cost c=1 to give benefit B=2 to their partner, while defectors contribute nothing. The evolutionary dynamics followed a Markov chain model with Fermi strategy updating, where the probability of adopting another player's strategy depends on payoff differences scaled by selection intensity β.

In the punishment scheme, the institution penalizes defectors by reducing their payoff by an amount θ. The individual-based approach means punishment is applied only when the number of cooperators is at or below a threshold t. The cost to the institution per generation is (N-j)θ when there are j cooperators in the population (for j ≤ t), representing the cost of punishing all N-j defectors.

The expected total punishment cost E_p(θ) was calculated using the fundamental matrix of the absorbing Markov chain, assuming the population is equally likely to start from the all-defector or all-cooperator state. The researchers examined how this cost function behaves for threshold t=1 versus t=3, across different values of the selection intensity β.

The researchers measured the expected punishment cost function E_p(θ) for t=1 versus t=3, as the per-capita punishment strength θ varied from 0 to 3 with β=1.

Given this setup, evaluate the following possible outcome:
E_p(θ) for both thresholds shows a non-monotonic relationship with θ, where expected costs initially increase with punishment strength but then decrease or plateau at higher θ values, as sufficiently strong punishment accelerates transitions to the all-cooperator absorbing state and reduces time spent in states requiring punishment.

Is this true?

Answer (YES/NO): NO